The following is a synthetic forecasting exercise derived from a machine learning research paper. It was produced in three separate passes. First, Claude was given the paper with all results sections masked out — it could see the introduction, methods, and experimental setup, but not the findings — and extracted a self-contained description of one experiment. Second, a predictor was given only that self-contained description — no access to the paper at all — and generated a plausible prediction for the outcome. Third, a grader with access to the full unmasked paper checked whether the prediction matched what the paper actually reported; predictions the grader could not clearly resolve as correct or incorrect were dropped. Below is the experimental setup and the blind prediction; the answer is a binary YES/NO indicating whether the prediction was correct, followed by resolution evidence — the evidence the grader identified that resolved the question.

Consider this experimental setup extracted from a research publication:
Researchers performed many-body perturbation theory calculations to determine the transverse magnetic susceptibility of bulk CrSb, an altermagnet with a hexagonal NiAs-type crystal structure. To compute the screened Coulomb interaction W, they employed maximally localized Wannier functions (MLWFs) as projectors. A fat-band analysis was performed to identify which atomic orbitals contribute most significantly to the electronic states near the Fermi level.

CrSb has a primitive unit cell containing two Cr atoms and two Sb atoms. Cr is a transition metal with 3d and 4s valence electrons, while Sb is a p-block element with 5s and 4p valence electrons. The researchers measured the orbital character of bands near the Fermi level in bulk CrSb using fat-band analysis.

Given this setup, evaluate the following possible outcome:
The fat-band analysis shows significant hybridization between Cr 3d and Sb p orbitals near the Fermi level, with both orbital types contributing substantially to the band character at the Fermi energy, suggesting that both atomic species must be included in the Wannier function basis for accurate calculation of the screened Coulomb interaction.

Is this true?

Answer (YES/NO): YES